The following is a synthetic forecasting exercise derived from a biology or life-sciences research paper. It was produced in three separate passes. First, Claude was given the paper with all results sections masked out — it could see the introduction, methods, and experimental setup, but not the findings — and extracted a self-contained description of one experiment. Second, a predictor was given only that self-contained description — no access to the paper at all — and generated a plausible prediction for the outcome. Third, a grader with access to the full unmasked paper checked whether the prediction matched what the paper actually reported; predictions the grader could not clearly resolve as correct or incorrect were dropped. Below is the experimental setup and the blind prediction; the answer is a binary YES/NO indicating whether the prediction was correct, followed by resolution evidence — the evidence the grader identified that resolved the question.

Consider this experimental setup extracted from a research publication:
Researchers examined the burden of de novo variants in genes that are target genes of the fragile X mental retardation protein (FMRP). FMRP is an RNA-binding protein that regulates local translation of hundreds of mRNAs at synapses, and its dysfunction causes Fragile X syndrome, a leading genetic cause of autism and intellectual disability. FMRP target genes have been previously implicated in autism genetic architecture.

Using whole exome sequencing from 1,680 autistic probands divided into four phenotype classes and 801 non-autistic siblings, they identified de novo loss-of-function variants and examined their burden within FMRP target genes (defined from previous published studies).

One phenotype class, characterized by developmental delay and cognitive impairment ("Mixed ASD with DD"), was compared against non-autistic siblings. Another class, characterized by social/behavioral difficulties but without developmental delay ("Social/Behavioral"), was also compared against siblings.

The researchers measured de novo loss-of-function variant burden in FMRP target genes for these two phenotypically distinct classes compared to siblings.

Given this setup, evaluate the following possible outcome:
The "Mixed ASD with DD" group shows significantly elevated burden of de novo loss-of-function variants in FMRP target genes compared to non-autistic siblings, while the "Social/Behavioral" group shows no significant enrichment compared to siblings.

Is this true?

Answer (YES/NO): NO